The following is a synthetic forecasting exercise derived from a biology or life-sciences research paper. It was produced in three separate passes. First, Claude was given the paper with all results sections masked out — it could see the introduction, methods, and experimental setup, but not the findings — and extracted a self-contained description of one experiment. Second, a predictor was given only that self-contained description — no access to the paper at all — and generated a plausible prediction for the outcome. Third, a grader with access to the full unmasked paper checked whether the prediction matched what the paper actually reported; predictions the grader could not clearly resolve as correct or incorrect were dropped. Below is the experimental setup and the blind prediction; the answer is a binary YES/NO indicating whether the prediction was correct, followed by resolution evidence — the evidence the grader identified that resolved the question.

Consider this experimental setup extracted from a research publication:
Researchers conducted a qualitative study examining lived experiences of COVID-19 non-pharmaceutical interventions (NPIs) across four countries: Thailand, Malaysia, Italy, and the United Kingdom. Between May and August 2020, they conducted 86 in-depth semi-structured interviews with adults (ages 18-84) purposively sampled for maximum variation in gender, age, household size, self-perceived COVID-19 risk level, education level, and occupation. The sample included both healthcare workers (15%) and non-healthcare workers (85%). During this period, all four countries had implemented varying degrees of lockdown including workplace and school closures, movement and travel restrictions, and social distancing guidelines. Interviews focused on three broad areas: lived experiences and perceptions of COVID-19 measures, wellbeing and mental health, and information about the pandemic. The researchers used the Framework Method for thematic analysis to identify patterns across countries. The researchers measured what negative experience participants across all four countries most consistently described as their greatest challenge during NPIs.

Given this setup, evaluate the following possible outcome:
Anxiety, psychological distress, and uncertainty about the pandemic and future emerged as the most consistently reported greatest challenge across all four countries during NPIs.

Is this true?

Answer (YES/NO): NO